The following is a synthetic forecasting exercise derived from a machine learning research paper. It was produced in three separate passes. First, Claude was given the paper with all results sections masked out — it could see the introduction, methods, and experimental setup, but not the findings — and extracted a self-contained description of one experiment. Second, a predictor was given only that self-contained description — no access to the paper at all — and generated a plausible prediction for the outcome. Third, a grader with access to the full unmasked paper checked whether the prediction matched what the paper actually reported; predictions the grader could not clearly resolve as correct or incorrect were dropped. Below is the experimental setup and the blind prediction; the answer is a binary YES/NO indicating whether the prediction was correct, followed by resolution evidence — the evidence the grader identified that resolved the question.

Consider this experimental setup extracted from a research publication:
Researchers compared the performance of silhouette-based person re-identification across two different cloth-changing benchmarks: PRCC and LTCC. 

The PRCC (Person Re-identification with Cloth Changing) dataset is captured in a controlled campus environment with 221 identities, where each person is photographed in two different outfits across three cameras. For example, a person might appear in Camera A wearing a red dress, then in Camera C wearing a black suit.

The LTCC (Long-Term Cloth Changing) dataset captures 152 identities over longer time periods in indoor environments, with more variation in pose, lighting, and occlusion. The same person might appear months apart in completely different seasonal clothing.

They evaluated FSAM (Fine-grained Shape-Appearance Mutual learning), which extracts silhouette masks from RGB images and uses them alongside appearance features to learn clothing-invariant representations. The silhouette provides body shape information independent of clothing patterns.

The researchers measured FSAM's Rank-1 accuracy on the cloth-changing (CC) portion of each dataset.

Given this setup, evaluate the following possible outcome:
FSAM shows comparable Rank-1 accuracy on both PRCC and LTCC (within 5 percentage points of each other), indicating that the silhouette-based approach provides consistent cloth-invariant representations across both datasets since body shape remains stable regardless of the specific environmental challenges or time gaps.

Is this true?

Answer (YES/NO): NO